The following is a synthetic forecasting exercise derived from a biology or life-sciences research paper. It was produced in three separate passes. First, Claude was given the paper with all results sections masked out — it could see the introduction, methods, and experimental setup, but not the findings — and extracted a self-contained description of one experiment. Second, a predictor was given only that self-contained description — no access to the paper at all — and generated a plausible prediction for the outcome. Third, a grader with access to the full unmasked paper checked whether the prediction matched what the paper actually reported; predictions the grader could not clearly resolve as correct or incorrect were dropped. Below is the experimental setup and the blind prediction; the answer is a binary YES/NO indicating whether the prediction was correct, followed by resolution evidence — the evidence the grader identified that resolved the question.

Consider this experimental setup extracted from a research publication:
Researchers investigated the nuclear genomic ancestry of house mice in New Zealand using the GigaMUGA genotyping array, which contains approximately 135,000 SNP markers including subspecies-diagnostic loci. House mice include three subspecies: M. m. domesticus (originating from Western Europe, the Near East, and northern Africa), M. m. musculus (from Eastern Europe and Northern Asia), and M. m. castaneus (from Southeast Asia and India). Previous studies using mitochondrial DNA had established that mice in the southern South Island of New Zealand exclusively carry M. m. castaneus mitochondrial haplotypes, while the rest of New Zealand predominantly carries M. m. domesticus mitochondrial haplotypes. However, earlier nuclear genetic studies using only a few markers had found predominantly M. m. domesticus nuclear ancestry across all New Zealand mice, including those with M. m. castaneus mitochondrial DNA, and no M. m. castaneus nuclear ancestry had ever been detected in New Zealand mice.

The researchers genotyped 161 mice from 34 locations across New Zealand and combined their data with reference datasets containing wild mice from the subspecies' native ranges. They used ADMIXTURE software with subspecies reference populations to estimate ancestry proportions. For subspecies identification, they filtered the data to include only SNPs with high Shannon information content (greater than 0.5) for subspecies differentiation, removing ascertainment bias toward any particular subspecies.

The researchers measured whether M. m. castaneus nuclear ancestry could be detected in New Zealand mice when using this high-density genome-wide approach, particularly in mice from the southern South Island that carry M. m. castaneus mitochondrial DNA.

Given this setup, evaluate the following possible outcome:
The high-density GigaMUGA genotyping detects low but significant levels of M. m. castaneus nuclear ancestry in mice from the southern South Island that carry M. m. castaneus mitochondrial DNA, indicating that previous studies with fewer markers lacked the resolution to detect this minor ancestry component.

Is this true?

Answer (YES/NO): NO